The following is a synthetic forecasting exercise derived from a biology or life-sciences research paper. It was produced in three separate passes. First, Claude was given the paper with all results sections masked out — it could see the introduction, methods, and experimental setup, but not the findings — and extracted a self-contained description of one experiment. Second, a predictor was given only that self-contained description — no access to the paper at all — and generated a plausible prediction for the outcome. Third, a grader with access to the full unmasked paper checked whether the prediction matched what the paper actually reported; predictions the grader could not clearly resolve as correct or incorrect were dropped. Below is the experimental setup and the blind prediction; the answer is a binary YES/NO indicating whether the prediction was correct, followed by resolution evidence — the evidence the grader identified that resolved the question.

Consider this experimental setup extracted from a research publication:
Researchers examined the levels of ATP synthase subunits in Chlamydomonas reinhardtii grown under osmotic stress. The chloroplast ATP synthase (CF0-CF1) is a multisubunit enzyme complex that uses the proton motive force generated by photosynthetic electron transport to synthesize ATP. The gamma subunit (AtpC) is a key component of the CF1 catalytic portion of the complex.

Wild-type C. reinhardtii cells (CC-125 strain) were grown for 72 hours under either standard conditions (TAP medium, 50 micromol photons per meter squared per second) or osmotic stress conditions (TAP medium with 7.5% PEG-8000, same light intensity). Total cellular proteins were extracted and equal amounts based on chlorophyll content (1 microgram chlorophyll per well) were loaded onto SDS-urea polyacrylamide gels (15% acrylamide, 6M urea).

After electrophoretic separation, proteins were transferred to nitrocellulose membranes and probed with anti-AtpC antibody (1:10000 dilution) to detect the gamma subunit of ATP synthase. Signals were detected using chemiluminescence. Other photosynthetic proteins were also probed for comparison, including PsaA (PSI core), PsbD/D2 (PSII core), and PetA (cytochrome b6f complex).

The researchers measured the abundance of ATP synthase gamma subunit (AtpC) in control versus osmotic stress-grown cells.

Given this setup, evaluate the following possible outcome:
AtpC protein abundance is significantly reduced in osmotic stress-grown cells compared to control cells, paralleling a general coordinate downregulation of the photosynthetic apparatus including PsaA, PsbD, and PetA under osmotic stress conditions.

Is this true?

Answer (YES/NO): NO